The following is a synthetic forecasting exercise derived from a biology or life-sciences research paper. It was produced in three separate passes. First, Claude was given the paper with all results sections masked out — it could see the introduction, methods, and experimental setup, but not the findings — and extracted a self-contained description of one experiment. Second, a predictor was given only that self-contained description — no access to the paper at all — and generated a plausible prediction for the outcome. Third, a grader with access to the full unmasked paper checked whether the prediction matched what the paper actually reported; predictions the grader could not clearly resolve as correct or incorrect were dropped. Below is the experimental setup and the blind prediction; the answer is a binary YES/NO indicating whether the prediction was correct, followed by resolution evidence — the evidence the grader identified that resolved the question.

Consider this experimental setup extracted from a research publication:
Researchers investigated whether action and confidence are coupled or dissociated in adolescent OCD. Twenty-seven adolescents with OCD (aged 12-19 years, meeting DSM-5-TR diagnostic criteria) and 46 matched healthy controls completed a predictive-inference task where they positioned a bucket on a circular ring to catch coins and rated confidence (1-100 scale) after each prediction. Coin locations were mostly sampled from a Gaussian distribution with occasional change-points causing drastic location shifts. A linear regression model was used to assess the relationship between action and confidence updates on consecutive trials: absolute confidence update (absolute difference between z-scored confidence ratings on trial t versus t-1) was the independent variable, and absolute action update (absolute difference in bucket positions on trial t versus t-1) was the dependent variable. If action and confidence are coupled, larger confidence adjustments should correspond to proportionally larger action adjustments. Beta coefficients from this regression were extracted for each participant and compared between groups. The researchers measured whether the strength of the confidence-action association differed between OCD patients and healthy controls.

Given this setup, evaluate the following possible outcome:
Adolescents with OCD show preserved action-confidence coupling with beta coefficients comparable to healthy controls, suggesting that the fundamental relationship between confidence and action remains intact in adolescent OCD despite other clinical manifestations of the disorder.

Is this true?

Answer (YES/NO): YES